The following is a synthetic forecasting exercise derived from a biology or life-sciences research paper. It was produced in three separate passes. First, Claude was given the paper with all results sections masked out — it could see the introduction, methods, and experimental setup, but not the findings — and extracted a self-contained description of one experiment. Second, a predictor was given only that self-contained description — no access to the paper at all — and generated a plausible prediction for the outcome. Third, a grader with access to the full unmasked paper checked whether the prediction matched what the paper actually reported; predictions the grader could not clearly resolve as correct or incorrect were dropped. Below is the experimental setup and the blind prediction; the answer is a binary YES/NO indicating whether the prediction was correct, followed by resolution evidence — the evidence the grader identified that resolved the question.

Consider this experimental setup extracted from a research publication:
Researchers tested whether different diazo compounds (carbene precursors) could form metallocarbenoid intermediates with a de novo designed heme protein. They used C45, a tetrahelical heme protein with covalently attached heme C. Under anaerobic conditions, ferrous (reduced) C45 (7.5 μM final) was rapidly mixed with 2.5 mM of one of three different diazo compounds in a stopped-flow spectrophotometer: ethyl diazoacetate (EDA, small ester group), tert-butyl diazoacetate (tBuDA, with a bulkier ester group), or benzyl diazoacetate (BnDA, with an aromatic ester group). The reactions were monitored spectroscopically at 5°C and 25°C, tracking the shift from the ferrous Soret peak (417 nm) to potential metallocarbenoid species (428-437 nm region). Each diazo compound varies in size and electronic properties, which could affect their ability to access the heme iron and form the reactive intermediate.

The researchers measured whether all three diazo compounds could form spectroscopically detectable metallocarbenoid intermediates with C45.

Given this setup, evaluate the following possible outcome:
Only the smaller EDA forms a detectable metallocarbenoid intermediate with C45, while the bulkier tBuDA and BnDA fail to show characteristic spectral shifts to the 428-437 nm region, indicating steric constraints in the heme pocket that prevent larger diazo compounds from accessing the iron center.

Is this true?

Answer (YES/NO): NO